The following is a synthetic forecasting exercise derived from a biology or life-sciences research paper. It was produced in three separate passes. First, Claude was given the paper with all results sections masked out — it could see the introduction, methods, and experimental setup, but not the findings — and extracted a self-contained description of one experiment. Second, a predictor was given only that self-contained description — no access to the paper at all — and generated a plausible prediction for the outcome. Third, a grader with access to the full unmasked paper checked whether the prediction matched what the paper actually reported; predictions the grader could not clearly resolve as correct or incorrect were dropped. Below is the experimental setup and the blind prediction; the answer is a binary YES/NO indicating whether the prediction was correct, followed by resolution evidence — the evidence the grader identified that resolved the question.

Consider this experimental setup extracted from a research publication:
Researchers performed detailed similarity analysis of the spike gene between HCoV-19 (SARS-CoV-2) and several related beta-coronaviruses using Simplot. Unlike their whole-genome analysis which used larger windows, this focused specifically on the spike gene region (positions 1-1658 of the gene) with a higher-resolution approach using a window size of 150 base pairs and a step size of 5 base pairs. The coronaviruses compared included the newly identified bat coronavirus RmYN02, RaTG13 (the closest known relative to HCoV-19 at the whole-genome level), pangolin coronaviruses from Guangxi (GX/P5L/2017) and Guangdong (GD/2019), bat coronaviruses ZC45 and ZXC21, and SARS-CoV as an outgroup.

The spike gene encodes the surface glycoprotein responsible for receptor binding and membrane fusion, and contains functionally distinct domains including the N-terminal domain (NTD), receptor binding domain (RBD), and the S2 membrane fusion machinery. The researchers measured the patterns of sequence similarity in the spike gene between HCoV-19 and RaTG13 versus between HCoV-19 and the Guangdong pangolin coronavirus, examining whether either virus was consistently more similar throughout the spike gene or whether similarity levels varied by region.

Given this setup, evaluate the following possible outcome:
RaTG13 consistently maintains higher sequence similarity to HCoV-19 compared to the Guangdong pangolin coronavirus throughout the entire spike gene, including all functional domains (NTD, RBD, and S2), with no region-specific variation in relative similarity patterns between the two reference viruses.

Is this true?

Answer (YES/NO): NO